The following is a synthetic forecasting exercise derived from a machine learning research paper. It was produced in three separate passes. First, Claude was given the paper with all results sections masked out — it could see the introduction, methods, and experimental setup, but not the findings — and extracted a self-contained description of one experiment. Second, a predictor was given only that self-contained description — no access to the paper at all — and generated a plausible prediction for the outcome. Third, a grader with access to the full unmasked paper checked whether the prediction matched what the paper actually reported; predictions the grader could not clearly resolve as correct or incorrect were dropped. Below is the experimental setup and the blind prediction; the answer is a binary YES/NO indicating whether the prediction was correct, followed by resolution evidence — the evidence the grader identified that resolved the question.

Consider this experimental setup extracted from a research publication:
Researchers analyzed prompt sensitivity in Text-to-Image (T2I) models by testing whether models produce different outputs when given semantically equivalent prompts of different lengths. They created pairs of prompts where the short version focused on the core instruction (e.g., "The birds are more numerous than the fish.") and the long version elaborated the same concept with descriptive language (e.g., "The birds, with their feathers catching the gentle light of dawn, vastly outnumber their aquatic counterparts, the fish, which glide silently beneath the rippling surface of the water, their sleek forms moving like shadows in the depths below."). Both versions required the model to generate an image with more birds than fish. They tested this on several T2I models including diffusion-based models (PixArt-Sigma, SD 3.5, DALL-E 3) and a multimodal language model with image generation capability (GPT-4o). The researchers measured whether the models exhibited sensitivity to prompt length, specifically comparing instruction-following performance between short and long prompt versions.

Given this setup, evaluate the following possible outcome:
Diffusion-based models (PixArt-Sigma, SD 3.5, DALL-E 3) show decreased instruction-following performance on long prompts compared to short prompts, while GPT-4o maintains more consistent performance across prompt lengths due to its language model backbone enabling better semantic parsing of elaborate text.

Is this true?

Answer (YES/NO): NO